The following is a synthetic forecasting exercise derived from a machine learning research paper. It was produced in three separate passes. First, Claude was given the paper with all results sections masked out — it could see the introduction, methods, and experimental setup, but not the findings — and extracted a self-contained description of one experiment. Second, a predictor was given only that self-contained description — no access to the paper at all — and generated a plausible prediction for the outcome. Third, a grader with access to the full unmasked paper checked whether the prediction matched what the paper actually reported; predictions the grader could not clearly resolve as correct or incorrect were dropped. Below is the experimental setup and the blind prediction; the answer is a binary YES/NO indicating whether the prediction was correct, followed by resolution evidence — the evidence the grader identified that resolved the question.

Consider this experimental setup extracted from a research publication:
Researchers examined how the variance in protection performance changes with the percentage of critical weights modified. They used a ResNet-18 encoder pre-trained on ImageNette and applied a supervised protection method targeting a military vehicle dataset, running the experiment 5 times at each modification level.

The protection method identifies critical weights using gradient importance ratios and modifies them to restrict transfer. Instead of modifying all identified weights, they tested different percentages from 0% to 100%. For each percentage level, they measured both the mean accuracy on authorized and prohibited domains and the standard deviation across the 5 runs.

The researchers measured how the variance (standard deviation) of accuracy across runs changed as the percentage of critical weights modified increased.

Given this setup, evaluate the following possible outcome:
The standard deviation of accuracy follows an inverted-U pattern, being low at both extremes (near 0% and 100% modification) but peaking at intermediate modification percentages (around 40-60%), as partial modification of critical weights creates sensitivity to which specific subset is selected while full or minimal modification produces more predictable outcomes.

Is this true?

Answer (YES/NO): YES